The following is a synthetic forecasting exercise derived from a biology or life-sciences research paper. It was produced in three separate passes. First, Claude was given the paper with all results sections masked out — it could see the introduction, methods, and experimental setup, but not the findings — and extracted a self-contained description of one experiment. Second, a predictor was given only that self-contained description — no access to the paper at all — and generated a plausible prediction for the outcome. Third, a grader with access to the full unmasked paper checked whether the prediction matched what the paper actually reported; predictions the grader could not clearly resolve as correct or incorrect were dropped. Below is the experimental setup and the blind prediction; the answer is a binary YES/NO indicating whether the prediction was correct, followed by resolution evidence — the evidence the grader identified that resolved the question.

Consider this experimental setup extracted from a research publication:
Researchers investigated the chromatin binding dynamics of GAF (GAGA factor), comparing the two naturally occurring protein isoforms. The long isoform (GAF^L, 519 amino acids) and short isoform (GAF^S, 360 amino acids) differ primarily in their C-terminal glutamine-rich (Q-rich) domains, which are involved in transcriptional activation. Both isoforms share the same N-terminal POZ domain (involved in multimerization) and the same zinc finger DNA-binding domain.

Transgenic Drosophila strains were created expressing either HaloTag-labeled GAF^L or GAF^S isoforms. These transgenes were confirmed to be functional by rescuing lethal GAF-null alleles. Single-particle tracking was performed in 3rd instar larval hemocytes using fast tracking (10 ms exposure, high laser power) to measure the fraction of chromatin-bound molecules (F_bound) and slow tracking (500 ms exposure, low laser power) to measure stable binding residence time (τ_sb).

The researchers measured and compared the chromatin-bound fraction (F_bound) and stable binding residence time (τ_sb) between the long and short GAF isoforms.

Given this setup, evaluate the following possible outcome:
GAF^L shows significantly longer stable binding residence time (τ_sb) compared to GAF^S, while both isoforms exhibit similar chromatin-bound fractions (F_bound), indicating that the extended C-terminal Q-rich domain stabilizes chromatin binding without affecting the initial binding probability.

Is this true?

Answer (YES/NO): NO